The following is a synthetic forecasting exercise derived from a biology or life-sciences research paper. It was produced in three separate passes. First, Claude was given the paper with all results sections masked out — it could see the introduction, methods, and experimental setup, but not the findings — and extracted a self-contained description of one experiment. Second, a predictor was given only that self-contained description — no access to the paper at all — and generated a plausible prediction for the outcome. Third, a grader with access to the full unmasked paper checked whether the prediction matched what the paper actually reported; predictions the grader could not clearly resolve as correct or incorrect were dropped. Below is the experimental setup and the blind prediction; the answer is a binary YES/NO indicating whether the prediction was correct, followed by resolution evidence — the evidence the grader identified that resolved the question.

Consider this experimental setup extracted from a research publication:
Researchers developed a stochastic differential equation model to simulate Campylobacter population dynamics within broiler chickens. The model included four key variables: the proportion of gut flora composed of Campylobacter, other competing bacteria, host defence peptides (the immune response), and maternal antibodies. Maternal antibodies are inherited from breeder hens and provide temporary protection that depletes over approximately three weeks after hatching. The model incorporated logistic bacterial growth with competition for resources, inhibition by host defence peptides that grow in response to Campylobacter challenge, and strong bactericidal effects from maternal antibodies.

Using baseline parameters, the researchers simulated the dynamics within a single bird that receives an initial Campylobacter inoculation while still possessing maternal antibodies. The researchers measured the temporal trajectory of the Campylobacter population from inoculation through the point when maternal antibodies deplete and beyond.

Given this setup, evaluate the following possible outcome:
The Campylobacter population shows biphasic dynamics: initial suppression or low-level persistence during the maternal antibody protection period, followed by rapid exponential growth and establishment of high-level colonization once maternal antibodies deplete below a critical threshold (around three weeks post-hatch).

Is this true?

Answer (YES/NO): NO